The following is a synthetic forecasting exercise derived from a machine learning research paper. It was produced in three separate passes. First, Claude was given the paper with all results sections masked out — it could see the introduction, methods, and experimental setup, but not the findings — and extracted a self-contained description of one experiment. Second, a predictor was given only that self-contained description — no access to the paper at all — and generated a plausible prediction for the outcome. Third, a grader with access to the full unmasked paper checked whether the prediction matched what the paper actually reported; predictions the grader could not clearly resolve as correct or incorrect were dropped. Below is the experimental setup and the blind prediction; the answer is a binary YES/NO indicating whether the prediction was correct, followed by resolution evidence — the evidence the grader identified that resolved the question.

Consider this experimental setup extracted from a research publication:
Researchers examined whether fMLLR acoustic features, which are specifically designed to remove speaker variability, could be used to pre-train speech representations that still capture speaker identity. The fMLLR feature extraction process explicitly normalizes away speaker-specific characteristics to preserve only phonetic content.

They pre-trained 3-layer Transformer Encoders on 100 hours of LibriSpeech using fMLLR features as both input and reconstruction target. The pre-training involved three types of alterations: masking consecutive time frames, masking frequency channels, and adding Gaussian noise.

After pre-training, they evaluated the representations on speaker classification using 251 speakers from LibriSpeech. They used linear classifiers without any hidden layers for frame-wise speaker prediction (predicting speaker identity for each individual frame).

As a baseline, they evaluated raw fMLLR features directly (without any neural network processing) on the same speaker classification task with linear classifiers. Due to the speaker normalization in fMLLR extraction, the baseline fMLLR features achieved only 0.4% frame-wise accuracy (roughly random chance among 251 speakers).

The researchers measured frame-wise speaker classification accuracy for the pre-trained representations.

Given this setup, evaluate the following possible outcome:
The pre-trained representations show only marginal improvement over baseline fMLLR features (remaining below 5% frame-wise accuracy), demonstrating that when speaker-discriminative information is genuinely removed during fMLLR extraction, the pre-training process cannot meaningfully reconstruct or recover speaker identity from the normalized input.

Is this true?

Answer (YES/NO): NO